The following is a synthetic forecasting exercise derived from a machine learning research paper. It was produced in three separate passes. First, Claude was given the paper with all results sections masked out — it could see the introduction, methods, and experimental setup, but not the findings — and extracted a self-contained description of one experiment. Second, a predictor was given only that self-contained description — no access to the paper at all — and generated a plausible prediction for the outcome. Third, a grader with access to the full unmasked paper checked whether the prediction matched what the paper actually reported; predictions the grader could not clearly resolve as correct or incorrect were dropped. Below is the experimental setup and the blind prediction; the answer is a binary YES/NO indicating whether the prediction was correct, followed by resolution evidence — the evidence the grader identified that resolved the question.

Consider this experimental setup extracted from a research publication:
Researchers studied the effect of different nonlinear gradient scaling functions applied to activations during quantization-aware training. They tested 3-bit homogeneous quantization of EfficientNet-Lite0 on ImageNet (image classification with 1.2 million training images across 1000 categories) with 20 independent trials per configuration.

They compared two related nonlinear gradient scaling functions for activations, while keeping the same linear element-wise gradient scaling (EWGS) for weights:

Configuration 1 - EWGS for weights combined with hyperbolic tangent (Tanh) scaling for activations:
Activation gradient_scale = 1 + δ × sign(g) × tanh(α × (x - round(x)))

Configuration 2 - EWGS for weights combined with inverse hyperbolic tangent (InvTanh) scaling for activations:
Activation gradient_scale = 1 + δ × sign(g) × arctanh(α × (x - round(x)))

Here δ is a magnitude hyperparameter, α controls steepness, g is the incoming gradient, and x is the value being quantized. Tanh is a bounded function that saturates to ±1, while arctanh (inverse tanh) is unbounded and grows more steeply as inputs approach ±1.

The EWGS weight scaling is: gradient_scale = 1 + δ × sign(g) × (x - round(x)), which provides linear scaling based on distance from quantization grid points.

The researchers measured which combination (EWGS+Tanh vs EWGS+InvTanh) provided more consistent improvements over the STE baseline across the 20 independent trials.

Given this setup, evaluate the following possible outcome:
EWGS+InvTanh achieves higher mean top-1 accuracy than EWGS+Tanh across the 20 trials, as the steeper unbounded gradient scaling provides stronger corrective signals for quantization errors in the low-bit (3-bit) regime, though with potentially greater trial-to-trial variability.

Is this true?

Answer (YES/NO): NO